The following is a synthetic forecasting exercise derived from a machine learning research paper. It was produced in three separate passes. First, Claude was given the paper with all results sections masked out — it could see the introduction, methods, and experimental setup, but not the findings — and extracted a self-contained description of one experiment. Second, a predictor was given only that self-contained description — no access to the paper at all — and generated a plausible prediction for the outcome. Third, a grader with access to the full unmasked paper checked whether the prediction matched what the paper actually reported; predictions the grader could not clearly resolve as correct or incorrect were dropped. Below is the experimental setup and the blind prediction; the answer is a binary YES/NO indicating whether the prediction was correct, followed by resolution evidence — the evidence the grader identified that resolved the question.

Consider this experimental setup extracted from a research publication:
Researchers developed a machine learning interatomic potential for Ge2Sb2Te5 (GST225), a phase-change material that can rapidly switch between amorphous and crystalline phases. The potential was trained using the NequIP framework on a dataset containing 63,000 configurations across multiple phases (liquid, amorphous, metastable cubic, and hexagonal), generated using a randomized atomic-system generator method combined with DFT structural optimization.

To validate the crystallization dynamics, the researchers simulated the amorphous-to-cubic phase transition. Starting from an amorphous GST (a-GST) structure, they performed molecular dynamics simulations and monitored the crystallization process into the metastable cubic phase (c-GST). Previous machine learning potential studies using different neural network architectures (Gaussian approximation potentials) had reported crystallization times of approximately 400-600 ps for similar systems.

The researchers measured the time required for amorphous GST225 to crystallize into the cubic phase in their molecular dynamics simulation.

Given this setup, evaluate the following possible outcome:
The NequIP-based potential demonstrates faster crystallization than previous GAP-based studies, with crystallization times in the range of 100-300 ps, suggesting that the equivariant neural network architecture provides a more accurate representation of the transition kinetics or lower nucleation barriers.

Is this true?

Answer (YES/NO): NO